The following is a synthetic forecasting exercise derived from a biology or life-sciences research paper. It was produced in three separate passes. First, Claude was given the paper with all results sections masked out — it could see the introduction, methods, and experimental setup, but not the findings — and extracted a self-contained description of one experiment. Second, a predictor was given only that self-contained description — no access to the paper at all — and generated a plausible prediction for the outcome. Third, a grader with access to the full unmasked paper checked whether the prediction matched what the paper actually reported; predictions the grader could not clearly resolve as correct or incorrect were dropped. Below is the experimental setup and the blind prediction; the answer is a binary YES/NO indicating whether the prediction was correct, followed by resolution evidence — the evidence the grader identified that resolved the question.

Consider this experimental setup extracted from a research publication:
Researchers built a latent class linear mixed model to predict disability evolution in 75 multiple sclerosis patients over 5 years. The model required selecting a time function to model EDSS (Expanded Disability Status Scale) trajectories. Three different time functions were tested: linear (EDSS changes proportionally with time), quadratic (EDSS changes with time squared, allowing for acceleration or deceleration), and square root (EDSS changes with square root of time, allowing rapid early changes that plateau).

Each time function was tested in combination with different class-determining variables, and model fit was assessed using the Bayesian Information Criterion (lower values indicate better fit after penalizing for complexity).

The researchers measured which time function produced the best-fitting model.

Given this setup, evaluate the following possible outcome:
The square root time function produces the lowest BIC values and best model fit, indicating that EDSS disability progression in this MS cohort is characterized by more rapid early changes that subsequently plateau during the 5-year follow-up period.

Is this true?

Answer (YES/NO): NO